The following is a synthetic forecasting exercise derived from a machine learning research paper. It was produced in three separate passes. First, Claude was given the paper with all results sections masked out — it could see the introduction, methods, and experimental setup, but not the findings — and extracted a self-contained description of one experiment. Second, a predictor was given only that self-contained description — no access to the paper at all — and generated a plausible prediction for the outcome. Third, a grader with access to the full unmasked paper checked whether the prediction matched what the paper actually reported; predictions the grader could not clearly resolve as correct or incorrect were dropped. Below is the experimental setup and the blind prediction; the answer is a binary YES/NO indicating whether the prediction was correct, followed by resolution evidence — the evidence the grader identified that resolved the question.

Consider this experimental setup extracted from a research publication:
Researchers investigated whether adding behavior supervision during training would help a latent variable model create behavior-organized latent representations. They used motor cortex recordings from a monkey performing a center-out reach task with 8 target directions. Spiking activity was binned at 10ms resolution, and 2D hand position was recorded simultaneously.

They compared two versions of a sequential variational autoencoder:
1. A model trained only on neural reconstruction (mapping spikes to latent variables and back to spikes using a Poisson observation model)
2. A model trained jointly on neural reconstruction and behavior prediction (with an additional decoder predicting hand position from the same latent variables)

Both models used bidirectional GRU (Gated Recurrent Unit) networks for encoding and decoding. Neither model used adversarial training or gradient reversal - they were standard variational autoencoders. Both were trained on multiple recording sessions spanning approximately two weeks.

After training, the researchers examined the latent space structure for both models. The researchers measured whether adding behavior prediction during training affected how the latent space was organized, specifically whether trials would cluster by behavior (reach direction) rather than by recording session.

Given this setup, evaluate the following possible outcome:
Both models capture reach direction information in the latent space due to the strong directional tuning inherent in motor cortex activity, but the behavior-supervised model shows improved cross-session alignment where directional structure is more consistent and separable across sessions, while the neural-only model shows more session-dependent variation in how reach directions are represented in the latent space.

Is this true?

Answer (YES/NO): NO